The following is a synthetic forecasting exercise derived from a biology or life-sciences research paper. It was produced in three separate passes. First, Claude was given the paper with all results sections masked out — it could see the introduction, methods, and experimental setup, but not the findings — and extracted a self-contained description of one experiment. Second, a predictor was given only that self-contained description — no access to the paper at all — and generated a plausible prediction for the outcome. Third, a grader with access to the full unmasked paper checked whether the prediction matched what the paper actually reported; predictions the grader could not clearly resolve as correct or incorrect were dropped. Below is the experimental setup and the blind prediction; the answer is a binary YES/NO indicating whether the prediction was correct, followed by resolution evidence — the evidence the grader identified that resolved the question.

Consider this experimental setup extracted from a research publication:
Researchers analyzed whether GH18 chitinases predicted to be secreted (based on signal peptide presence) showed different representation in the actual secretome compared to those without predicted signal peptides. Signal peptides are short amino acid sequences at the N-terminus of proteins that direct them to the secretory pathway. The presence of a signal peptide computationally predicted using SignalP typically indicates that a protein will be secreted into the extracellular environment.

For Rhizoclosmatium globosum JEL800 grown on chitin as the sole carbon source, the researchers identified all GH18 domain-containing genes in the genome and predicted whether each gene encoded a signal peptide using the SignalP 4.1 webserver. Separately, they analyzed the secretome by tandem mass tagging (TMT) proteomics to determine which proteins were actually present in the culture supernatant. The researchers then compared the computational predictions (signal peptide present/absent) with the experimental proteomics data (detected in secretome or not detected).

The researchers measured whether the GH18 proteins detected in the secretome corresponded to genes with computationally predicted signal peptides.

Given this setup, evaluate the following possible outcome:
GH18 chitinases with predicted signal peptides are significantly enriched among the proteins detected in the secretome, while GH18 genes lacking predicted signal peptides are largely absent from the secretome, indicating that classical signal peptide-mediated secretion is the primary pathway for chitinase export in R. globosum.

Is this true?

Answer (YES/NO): NO